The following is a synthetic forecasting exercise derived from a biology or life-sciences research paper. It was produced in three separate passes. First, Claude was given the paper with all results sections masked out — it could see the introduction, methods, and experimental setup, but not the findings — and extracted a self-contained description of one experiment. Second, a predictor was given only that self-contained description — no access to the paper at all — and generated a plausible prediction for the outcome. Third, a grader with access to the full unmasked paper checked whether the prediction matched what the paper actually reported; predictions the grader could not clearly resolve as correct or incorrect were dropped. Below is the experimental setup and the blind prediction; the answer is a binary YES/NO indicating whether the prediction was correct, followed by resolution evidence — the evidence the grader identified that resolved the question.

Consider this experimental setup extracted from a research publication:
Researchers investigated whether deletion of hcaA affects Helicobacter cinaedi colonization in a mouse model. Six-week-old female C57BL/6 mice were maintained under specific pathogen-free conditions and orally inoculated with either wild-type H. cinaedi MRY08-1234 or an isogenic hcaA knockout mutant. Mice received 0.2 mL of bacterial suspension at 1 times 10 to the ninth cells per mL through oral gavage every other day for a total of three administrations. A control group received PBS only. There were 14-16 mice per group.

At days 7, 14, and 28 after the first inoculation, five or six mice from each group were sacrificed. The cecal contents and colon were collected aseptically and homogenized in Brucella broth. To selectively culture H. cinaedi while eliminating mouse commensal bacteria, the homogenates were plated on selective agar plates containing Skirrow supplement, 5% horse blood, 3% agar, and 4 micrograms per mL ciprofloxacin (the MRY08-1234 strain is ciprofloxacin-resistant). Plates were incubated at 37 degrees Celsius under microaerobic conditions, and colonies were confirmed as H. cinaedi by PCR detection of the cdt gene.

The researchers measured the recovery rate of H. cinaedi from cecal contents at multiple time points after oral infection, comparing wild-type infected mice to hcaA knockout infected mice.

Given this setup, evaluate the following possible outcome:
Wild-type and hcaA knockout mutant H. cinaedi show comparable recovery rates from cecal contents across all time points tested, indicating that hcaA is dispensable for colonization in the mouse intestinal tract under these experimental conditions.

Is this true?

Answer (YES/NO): NO